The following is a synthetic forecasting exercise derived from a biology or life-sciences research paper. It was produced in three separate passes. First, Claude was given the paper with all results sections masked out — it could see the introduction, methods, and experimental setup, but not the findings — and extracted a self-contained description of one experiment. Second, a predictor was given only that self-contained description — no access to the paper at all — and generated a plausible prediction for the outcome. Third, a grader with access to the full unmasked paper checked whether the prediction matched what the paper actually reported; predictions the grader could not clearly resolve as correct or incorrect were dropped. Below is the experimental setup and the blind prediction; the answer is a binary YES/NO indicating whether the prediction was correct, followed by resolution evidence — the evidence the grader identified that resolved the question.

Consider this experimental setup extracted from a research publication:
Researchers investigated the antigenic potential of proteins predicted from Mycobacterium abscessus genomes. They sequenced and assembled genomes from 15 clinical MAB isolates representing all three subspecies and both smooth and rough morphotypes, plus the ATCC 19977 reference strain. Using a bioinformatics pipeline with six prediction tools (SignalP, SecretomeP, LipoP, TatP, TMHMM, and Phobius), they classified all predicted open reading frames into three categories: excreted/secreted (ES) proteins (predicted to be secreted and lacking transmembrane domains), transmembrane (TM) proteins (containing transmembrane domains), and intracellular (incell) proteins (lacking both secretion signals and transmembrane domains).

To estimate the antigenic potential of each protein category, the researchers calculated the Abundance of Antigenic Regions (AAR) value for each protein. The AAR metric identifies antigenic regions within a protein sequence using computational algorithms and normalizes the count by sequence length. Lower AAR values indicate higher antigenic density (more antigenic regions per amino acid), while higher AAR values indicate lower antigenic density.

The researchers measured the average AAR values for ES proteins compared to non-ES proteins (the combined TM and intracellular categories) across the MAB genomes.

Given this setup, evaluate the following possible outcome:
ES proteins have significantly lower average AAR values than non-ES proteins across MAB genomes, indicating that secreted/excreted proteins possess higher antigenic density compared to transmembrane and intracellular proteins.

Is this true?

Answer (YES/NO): NO